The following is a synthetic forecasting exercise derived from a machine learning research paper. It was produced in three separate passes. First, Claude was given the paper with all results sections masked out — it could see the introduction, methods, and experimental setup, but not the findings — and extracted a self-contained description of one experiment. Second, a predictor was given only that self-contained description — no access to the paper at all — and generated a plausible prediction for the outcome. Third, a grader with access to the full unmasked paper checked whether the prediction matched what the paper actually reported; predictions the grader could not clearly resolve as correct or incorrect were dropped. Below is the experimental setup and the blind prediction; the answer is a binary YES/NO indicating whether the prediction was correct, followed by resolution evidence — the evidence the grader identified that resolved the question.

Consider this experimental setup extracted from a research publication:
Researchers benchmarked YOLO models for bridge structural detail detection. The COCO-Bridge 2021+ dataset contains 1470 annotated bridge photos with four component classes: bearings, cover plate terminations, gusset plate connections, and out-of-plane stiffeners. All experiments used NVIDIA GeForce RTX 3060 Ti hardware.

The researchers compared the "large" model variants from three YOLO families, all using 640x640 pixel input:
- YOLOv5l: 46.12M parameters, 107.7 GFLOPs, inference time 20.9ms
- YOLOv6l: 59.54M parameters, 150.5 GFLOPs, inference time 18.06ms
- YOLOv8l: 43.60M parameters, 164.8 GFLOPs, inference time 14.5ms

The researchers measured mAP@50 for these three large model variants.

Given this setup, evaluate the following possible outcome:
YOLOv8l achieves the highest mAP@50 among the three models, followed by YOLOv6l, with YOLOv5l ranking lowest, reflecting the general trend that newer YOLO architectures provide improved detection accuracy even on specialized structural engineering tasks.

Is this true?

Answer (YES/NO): NO